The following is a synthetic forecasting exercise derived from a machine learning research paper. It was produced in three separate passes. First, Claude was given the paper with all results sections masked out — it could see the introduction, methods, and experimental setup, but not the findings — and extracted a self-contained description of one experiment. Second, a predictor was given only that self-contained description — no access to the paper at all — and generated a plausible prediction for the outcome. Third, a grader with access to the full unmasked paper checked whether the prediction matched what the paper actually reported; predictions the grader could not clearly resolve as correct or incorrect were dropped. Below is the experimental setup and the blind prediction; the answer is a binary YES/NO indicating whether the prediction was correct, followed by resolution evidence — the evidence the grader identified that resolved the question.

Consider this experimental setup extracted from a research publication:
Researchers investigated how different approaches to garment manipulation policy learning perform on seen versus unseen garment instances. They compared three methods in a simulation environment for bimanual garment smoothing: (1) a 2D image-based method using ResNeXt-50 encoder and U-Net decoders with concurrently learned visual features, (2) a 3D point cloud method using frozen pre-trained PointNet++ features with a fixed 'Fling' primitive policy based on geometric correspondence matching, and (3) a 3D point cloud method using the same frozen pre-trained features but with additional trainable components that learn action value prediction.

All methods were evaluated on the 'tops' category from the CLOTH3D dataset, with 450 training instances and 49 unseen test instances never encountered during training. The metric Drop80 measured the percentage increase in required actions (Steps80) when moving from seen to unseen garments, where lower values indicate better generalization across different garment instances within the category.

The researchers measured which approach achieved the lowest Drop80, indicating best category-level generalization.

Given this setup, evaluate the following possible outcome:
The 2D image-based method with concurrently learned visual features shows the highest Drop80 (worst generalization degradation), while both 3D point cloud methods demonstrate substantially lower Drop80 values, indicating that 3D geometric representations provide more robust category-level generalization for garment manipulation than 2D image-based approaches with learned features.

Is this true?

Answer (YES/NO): YES